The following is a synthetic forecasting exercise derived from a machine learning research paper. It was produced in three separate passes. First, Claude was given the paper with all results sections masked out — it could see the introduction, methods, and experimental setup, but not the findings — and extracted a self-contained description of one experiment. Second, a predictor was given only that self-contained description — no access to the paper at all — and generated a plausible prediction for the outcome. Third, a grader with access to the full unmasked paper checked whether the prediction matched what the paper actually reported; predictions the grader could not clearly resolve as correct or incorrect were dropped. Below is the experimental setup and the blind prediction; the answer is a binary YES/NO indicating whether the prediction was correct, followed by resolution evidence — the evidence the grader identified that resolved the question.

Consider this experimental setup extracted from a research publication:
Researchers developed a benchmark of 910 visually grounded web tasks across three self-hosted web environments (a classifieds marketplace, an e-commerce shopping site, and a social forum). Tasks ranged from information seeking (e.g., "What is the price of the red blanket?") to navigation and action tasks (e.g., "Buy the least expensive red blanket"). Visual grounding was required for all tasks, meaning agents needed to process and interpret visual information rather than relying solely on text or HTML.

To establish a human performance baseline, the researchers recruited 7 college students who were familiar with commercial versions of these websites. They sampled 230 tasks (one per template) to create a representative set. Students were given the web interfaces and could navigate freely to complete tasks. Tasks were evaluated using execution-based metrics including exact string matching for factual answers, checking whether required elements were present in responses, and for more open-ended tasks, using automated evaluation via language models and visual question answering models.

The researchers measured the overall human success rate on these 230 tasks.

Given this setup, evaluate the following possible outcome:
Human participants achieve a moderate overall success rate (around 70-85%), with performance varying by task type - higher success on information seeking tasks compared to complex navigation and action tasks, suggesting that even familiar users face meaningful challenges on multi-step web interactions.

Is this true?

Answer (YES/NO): NO